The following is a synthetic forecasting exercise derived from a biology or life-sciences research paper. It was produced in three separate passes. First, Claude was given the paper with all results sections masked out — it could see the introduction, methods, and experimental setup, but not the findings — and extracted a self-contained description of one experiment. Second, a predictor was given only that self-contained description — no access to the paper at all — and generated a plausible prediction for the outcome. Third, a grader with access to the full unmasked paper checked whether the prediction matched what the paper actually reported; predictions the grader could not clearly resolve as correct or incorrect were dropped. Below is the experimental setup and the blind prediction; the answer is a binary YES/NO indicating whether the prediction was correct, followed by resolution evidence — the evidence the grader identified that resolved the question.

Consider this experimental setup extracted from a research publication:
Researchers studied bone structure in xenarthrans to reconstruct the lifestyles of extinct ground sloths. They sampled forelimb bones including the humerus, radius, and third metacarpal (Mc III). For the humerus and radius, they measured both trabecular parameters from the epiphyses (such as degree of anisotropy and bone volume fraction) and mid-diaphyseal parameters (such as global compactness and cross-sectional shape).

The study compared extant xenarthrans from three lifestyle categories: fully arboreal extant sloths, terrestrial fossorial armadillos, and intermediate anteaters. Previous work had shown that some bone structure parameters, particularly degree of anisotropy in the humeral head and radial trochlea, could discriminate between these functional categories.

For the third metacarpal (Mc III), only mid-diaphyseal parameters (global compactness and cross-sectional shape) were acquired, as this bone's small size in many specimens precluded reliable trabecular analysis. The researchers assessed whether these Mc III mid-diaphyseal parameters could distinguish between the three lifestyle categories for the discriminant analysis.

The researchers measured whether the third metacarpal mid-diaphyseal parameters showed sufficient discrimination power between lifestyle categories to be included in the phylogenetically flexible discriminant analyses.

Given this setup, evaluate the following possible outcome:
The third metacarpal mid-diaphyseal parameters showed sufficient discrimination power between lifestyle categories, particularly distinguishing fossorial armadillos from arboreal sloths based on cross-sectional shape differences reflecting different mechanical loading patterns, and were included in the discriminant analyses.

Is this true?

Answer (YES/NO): NO